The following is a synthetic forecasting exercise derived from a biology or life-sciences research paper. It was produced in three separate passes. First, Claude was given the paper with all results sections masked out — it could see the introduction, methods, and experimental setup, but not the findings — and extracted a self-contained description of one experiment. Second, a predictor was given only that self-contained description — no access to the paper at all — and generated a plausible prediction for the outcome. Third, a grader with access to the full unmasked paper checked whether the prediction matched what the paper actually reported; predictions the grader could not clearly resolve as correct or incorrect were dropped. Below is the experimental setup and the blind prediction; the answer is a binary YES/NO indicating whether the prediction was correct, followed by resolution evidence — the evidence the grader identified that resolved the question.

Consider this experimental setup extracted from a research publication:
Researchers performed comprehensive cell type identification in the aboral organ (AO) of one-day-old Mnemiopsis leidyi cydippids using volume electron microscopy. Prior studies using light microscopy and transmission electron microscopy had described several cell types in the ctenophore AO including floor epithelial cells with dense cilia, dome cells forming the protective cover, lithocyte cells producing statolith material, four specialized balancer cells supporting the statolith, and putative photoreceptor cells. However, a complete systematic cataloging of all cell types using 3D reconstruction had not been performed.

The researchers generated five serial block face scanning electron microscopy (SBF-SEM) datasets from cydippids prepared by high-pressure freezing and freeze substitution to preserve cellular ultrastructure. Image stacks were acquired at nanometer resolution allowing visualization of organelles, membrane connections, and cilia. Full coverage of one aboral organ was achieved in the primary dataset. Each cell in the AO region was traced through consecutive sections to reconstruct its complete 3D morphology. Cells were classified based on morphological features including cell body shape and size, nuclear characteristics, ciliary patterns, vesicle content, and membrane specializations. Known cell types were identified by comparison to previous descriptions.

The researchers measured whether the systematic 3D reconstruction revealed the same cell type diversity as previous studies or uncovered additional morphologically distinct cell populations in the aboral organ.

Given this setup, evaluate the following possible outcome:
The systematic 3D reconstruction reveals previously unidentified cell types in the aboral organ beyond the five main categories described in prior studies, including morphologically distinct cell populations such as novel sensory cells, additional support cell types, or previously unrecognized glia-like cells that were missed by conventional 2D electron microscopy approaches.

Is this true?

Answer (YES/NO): YES